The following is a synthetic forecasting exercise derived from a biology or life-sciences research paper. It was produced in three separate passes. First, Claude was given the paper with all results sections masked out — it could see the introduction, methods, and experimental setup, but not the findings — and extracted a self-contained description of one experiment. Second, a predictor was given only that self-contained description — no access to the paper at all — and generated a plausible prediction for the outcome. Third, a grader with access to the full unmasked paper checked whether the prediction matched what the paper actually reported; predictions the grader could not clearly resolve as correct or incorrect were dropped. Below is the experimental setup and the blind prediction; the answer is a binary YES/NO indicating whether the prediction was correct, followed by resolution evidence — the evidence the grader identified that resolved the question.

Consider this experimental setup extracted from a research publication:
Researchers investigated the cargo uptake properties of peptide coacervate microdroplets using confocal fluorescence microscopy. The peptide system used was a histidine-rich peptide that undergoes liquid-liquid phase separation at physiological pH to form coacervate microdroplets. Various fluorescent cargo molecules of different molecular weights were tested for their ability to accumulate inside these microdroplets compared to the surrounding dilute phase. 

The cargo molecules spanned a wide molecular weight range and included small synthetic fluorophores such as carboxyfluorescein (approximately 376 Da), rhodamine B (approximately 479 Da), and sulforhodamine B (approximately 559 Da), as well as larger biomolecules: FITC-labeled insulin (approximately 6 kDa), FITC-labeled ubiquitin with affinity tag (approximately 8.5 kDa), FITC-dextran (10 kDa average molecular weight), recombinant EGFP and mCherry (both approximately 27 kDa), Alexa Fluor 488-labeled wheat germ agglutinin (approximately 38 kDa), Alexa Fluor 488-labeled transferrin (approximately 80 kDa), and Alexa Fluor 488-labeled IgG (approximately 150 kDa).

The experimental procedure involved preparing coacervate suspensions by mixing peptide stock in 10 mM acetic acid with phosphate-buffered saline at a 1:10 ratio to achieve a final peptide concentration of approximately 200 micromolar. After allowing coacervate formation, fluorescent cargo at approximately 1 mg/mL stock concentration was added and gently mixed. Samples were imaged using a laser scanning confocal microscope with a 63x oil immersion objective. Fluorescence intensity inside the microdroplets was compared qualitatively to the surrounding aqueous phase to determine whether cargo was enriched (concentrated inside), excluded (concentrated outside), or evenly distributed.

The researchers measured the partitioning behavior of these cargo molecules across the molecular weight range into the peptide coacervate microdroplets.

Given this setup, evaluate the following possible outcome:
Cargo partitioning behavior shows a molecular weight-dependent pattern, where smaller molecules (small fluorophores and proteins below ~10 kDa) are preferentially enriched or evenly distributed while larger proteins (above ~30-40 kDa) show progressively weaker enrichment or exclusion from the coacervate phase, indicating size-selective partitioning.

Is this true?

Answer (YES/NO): NO